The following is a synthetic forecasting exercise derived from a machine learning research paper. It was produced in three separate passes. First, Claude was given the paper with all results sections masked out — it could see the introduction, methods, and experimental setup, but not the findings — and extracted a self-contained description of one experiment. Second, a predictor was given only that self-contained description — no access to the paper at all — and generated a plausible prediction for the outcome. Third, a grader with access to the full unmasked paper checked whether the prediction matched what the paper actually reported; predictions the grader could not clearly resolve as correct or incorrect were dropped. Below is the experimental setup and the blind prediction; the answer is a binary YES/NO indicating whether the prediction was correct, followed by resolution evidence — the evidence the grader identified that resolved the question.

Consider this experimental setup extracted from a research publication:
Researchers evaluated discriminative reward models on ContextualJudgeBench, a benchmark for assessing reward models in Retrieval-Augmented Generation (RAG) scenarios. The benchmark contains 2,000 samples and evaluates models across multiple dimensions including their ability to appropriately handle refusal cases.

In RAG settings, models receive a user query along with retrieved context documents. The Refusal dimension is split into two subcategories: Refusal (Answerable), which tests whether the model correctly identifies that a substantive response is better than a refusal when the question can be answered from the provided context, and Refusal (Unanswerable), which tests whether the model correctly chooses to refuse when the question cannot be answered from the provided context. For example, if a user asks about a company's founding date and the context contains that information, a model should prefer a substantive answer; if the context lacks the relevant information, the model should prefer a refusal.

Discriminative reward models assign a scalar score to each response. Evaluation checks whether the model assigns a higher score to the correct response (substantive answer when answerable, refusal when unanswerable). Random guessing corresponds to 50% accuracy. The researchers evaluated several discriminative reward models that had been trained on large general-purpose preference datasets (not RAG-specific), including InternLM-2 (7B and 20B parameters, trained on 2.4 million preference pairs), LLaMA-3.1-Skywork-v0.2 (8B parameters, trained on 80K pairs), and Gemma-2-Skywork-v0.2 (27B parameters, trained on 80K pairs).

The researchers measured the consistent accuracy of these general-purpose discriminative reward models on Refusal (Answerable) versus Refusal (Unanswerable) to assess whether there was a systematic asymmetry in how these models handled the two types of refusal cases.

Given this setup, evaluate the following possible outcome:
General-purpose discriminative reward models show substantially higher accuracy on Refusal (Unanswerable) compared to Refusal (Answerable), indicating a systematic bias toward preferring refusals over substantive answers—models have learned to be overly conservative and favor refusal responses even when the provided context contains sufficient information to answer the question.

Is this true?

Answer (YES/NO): NO